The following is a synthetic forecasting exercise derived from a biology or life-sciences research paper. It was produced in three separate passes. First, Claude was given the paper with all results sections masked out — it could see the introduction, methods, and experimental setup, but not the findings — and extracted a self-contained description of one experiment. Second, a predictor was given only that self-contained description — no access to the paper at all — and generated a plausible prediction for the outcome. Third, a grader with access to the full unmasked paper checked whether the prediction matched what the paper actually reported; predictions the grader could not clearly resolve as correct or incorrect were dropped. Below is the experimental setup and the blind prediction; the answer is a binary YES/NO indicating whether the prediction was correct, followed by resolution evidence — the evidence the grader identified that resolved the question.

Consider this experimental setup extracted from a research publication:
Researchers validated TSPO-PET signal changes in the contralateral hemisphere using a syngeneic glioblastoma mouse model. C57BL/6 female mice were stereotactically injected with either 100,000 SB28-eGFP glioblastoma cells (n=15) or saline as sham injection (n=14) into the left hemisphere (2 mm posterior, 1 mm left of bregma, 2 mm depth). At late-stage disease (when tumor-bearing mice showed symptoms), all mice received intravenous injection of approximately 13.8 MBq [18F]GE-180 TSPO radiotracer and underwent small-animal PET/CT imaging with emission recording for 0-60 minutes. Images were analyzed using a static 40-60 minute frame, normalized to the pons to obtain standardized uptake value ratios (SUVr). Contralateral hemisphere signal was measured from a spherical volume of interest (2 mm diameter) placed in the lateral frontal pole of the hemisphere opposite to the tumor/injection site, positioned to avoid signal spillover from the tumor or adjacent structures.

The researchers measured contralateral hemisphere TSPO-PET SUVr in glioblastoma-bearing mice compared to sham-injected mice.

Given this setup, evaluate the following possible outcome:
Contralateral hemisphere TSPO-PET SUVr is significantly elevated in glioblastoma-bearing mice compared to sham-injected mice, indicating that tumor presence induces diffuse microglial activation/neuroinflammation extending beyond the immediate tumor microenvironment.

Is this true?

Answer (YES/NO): YES